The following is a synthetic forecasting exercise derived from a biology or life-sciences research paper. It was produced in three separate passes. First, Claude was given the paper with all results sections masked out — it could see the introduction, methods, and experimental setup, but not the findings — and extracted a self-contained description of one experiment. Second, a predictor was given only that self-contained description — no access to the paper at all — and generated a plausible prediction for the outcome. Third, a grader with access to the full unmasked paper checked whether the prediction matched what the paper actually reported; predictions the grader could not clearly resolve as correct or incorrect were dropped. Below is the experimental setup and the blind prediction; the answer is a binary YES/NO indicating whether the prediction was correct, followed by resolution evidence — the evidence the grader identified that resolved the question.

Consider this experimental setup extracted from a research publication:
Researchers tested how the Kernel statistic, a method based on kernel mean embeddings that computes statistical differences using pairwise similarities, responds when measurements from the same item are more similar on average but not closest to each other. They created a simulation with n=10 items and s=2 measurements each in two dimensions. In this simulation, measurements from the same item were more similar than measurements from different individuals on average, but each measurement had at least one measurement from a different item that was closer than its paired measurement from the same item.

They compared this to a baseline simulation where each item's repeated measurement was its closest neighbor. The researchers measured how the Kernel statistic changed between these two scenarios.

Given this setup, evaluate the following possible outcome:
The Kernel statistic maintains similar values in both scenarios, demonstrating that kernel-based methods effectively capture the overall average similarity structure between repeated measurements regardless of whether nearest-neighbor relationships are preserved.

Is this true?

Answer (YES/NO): NO